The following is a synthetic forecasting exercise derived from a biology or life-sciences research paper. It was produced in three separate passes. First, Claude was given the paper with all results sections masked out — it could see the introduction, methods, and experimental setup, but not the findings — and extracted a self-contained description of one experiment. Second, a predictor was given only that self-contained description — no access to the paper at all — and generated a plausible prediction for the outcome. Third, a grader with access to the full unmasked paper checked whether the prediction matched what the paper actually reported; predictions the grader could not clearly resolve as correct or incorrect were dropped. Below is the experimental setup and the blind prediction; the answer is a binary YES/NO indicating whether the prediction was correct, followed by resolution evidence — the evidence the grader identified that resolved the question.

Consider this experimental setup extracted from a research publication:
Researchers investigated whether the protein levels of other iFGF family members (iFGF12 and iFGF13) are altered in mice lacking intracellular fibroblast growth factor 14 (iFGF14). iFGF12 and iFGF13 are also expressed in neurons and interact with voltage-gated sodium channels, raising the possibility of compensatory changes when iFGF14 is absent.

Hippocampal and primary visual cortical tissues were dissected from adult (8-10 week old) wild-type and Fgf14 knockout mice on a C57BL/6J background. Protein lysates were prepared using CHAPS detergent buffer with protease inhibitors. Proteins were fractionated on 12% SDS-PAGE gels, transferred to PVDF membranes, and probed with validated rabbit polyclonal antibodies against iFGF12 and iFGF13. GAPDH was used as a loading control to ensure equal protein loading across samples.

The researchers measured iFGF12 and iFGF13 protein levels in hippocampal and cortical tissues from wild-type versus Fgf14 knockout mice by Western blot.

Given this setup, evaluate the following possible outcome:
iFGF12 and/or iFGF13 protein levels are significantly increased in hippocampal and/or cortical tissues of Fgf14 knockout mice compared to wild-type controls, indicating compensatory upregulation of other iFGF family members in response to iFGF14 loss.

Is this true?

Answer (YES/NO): NO